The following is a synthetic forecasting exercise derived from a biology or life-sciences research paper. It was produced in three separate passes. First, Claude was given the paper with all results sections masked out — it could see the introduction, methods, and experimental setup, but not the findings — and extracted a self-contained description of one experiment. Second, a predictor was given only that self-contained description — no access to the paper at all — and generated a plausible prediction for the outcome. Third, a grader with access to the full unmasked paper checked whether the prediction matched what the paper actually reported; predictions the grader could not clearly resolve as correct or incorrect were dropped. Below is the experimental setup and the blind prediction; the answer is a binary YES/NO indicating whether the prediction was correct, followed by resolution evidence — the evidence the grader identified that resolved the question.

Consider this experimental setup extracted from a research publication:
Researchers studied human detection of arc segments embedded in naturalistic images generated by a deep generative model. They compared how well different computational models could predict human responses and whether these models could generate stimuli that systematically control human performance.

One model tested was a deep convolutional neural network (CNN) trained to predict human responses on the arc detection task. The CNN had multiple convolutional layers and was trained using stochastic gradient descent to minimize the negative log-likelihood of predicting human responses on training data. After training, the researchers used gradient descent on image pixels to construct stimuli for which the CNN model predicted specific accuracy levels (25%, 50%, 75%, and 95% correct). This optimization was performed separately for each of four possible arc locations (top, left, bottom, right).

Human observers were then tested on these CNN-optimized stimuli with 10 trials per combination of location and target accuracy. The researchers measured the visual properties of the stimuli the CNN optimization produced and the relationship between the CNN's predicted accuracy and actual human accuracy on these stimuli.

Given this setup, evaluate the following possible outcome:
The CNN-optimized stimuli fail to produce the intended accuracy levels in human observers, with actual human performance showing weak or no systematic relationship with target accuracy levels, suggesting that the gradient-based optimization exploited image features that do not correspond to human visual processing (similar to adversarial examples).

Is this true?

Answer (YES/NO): YES